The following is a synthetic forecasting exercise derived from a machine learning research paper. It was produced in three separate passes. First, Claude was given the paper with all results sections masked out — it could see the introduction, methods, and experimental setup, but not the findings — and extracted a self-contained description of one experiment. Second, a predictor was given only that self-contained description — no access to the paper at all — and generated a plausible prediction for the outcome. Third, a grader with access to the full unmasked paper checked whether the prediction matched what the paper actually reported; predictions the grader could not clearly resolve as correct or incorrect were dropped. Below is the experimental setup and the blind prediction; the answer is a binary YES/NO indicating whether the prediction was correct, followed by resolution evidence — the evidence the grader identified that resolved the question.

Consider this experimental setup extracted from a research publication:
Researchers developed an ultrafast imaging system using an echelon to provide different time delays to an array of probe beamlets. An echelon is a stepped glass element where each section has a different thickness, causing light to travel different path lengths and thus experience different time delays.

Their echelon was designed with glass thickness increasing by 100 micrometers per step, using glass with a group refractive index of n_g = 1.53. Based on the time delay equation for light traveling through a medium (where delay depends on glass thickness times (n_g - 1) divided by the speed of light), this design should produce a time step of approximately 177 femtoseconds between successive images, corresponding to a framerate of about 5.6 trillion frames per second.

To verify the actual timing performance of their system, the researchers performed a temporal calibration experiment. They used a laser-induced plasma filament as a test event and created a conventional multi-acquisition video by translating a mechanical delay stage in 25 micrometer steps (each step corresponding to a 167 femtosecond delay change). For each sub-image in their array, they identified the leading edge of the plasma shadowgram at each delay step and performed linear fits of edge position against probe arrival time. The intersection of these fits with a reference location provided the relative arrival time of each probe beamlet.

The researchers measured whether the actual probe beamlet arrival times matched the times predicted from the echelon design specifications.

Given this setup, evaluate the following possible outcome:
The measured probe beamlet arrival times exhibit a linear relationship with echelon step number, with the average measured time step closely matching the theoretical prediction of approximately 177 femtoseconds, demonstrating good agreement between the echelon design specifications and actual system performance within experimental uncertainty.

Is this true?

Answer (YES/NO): NO